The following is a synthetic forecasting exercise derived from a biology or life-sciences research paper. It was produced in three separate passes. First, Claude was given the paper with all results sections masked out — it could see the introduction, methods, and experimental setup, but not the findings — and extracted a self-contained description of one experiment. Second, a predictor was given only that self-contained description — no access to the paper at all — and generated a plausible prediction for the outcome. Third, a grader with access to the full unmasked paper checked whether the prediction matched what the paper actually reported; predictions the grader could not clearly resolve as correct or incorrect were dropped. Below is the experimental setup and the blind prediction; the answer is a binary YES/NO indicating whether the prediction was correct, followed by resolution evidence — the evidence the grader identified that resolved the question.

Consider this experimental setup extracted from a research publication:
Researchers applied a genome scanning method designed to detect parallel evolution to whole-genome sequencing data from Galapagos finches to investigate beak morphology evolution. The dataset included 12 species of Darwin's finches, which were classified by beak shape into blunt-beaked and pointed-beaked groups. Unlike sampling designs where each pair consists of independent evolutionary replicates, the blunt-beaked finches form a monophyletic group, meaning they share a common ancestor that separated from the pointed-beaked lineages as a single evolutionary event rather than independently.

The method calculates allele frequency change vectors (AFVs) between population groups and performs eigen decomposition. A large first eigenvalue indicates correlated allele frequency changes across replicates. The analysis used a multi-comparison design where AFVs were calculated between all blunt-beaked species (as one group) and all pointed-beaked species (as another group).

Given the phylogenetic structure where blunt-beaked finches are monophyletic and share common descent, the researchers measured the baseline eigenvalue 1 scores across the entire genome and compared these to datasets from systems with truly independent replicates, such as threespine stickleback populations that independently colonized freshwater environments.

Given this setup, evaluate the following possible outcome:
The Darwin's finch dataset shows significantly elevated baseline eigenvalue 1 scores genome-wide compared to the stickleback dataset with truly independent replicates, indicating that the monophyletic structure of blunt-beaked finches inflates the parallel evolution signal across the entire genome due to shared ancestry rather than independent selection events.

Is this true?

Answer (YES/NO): YES